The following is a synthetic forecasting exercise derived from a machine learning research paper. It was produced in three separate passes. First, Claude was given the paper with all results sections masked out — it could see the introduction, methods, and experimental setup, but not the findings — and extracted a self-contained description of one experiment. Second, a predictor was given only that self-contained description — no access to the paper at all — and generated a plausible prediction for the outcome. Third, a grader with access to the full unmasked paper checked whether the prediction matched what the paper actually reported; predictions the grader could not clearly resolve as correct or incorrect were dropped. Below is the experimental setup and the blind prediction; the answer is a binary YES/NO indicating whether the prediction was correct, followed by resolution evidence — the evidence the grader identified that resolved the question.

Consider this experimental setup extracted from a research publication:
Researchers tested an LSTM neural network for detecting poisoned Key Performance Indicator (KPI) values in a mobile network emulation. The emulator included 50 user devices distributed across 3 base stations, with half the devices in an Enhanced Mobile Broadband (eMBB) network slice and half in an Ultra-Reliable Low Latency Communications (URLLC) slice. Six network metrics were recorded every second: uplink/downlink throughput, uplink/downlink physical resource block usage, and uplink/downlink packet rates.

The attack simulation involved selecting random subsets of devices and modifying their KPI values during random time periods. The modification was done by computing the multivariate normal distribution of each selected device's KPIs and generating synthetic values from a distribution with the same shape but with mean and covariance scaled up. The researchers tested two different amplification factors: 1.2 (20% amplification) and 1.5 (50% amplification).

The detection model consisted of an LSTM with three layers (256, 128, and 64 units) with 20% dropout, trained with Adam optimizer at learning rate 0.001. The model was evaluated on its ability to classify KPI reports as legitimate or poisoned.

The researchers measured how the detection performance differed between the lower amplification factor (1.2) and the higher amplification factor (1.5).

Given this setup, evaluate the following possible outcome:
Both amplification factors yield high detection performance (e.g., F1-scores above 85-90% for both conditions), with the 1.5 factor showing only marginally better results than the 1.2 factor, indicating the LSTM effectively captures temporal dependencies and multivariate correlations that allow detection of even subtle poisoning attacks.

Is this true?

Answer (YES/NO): NO